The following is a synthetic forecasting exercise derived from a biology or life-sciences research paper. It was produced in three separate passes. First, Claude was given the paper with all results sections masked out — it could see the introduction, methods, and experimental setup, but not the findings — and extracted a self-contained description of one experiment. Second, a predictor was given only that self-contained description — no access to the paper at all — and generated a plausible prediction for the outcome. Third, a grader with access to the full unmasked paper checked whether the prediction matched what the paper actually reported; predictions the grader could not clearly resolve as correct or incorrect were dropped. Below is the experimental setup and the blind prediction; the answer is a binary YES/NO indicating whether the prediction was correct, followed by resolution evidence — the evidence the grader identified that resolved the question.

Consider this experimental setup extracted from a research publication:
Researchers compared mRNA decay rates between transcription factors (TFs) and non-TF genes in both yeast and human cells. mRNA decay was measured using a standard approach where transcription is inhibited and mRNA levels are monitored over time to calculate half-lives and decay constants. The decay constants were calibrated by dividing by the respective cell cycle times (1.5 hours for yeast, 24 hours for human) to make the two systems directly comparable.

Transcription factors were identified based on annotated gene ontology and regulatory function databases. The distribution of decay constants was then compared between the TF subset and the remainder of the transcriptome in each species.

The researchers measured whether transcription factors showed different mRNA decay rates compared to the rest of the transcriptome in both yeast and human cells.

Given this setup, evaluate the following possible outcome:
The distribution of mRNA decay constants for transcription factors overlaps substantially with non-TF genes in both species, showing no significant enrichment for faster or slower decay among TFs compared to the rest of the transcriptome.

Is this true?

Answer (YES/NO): NO